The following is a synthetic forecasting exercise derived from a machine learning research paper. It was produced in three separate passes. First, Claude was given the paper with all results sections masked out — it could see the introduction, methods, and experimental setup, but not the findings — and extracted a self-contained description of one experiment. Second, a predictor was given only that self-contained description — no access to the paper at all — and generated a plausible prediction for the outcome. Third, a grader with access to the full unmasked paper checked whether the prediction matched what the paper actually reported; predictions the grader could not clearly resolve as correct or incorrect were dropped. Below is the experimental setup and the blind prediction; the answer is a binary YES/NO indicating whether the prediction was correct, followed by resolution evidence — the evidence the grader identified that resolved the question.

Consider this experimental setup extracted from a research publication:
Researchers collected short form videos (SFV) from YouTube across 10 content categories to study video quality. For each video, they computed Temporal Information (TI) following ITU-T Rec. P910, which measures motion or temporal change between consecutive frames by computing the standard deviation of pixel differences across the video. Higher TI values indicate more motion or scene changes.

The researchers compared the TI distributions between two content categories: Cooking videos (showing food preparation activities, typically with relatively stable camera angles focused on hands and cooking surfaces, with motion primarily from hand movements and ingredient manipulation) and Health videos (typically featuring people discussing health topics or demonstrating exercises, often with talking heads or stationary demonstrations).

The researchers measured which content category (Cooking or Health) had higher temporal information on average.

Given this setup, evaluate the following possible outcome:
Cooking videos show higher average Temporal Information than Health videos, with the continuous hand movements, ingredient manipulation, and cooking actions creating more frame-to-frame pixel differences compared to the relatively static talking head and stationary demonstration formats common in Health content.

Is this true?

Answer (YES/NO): YES